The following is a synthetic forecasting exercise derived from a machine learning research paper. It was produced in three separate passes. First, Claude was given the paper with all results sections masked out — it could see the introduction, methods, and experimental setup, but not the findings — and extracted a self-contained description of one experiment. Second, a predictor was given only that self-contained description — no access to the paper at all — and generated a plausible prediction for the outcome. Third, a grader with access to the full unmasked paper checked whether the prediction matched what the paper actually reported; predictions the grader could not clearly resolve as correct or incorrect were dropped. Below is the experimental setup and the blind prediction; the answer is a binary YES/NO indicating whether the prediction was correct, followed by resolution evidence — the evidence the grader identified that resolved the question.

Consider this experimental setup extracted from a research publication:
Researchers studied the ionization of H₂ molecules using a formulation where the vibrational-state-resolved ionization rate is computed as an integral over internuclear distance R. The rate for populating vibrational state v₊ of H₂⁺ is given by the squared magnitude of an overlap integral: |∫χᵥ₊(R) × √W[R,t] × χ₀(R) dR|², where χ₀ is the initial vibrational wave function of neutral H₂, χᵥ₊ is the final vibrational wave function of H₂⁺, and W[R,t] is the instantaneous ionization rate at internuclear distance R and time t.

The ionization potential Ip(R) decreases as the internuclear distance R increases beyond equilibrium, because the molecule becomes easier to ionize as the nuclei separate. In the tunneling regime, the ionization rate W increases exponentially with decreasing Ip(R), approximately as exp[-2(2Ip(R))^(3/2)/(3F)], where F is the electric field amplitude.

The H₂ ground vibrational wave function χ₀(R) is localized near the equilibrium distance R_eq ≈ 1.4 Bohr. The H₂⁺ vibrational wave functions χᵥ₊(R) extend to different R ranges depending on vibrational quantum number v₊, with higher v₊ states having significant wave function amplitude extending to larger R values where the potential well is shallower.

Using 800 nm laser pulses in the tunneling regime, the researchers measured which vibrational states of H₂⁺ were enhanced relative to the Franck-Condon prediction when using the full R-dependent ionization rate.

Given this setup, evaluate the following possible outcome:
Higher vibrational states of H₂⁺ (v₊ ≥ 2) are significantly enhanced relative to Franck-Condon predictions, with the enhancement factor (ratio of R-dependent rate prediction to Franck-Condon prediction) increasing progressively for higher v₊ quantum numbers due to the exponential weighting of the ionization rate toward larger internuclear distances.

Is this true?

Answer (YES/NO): NO